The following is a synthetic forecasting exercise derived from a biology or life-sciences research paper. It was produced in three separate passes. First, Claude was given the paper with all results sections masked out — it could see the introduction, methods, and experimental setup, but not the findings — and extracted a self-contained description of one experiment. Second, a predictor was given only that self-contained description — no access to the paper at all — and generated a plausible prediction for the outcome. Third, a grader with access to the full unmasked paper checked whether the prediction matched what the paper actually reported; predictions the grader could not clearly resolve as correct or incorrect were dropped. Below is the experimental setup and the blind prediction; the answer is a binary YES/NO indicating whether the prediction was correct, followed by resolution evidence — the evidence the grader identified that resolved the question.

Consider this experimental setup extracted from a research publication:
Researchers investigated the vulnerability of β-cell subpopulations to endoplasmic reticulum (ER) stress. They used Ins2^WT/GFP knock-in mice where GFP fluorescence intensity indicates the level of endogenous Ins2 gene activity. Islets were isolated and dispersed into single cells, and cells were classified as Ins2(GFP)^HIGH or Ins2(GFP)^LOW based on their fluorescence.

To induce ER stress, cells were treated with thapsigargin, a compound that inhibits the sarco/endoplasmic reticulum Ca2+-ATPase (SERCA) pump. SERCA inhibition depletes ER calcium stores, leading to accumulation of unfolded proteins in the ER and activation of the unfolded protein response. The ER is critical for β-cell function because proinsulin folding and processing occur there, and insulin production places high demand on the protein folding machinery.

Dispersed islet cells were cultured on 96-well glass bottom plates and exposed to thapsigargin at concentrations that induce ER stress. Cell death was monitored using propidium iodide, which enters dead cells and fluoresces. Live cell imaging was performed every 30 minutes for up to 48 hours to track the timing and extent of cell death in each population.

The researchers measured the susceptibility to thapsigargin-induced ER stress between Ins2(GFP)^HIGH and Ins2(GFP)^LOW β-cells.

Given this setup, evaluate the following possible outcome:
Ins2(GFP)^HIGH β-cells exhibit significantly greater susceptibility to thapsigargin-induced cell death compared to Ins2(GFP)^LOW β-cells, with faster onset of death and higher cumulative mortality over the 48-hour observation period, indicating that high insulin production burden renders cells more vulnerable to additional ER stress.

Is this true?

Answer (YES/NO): YES